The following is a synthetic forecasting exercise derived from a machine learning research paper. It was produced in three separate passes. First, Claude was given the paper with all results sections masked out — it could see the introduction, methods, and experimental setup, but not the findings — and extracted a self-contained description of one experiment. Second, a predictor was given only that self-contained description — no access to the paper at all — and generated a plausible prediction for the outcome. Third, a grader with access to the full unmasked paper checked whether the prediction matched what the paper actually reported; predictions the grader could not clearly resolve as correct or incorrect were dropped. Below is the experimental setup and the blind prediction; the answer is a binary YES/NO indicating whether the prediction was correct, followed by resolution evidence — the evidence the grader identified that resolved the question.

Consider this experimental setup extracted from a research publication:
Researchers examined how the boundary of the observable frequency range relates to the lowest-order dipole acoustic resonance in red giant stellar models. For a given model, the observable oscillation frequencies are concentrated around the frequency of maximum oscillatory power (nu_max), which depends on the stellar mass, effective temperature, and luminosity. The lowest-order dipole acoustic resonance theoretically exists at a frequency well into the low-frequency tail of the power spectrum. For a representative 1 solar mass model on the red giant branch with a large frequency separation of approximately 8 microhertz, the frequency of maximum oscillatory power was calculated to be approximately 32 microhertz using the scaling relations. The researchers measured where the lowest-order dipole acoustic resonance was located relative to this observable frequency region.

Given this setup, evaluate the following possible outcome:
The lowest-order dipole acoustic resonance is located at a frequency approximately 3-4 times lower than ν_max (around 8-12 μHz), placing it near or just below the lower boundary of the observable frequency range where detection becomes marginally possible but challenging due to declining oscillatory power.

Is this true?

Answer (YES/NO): NO